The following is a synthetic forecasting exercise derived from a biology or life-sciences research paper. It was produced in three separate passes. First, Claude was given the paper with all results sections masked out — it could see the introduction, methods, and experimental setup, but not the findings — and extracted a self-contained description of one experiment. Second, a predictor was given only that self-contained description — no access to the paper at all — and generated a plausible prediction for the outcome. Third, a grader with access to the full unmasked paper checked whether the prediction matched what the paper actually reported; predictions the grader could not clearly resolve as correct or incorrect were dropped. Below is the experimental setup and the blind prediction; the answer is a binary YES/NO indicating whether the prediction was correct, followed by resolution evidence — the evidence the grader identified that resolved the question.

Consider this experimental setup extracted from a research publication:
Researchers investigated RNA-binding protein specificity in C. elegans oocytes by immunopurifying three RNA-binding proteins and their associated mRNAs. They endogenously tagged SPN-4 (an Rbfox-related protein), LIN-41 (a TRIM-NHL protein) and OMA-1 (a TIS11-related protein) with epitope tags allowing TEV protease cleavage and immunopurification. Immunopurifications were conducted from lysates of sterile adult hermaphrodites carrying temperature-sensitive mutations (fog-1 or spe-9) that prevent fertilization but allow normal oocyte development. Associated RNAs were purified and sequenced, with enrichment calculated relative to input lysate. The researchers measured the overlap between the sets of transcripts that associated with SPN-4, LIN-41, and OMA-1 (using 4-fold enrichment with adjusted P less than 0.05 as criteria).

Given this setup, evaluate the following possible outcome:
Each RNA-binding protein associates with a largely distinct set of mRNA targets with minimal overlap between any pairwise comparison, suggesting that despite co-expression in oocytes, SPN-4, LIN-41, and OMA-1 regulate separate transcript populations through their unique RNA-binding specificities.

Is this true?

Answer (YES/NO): NO